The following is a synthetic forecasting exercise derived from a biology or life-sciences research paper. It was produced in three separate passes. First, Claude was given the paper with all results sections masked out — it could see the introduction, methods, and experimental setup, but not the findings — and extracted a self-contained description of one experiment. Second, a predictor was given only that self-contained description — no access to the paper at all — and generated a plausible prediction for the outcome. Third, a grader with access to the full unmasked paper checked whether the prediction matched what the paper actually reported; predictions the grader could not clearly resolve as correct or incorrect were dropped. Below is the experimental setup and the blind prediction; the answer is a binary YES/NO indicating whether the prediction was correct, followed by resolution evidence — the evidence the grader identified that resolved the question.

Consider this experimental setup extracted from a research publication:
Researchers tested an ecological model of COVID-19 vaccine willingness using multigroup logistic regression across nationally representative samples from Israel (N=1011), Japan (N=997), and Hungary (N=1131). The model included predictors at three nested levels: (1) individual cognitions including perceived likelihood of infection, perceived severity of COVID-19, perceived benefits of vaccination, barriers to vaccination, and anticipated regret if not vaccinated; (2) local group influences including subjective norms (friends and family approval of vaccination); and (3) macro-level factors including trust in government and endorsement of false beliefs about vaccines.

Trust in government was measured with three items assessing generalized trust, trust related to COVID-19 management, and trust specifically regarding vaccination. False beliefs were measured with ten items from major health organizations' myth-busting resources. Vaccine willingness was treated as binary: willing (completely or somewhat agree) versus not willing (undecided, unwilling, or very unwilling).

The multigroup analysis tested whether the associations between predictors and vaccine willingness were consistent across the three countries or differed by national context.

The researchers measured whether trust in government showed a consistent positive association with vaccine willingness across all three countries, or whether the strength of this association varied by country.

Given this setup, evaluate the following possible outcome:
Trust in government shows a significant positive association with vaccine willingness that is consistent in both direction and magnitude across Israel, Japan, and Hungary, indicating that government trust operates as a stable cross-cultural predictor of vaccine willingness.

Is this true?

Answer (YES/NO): NO